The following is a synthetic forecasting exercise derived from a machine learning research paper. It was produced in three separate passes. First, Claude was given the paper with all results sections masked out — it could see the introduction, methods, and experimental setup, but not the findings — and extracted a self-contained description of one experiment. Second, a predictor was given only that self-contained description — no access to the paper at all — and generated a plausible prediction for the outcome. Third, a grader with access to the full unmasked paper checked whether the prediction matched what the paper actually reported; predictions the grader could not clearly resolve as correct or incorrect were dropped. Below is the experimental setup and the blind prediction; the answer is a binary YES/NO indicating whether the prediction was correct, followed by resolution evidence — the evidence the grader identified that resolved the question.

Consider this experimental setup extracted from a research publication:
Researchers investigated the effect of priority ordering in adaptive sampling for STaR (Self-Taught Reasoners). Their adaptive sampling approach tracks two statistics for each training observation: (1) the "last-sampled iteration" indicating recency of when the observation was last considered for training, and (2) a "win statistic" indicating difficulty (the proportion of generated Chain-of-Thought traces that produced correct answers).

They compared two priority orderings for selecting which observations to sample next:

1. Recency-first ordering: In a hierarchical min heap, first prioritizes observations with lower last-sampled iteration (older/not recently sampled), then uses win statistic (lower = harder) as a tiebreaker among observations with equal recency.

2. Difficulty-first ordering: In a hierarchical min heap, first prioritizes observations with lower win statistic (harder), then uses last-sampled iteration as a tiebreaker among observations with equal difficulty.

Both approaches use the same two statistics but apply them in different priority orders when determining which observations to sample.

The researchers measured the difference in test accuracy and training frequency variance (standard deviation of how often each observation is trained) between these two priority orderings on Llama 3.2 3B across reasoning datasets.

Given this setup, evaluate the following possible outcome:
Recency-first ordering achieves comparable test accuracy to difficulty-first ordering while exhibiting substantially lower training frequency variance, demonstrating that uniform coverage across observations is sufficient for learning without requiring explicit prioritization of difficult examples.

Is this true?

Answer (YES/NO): NO